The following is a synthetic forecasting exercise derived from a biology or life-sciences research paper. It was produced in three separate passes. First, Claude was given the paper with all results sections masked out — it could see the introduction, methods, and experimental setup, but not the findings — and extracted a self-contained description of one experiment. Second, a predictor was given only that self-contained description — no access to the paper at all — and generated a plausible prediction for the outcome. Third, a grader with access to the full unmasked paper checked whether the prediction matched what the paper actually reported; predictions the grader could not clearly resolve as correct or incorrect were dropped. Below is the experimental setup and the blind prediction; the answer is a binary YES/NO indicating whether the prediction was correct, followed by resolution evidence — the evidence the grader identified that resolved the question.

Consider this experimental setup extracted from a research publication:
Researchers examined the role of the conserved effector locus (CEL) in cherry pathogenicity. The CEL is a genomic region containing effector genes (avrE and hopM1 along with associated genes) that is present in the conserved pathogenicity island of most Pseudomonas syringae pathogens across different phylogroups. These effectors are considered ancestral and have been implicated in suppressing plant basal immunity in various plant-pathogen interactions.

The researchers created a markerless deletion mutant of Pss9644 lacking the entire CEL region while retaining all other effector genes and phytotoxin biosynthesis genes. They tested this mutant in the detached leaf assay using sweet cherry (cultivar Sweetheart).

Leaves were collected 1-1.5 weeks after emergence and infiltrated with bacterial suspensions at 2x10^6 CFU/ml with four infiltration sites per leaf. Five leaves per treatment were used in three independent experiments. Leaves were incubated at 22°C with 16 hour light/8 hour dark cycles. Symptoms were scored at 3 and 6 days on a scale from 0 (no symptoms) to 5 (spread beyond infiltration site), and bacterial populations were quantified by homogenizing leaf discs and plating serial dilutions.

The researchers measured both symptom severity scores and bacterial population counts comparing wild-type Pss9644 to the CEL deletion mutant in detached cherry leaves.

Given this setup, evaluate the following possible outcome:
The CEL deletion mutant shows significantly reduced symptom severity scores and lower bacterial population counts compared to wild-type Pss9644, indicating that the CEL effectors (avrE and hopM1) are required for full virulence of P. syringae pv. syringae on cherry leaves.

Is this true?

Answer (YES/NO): NO